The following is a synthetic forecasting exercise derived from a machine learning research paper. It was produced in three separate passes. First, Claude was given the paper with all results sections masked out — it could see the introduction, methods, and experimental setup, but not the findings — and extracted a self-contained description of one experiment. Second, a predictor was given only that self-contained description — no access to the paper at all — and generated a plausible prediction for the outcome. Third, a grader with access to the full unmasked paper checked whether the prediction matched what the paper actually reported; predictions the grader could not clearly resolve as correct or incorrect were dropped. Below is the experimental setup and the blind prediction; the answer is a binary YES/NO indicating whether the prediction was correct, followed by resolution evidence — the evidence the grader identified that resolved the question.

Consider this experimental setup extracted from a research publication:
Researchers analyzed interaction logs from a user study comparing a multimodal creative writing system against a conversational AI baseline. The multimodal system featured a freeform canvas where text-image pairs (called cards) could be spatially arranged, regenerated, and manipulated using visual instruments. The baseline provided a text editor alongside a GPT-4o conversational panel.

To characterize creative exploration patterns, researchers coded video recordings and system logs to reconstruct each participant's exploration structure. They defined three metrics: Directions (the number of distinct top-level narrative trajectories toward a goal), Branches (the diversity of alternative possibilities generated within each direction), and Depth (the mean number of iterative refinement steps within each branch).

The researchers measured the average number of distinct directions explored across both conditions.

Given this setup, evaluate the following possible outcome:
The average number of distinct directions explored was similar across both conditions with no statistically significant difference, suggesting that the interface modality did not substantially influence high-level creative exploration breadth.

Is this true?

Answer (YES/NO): NO